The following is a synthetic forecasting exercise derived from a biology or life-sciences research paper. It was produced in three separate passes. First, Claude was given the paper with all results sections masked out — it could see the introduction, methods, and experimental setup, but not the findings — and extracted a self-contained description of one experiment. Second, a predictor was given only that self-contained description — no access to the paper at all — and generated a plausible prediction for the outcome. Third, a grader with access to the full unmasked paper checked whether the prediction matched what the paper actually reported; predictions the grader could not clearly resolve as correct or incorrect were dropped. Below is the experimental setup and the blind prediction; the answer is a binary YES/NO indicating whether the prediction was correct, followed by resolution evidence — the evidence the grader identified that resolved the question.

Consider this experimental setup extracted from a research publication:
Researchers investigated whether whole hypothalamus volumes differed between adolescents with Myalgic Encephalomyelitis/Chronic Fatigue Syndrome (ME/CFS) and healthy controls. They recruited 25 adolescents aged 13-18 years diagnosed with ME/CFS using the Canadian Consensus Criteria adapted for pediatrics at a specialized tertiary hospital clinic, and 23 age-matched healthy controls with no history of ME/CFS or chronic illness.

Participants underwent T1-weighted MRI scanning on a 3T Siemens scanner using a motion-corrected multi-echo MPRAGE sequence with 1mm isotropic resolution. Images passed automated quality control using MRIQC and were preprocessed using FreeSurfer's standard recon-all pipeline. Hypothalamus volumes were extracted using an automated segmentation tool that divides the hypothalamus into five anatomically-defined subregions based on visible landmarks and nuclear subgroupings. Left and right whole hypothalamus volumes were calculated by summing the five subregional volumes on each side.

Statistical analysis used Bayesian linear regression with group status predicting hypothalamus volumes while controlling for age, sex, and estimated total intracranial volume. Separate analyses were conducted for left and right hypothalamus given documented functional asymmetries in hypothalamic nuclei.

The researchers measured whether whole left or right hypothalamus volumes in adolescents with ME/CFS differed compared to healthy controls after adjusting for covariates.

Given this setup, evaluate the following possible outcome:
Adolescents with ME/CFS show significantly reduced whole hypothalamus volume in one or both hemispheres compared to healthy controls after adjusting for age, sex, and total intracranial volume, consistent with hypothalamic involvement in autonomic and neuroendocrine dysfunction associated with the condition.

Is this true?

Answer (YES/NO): NO